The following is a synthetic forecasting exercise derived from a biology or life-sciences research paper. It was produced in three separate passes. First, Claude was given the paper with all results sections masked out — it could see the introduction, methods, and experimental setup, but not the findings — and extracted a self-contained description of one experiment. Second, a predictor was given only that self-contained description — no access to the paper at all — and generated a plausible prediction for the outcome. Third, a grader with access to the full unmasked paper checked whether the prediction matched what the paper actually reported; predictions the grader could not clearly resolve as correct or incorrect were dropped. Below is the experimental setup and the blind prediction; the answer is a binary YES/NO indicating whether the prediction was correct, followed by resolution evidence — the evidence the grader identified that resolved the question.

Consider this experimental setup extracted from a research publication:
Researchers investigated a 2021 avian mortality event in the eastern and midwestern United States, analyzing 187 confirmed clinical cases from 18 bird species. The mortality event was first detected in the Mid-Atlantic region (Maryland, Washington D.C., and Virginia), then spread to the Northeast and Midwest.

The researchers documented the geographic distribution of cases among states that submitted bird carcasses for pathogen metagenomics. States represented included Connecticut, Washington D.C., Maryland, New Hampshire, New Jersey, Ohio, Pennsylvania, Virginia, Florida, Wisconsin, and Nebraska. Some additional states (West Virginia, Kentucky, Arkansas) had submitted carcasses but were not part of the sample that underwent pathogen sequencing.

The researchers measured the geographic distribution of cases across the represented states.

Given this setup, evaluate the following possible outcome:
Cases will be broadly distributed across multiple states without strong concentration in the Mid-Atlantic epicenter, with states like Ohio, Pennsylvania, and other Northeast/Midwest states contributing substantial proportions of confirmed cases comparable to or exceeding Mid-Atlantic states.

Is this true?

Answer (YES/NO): NO